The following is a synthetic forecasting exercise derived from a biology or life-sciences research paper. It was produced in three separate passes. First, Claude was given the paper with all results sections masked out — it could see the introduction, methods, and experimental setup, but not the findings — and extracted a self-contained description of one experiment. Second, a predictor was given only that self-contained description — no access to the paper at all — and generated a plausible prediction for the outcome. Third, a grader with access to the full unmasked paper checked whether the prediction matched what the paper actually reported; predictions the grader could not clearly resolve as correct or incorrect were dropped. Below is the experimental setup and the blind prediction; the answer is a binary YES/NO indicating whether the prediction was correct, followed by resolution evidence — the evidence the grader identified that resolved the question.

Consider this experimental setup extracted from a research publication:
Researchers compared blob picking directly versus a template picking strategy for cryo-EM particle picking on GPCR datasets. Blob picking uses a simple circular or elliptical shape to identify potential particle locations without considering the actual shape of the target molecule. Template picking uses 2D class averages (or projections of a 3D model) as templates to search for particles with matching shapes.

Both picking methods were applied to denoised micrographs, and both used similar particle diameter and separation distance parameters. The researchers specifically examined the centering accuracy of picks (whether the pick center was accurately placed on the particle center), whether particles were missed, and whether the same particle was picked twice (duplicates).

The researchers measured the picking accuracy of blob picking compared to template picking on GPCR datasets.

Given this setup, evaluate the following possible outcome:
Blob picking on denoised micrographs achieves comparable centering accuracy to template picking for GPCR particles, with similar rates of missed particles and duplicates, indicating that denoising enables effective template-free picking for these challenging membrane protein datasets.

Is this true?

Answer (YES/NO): NO